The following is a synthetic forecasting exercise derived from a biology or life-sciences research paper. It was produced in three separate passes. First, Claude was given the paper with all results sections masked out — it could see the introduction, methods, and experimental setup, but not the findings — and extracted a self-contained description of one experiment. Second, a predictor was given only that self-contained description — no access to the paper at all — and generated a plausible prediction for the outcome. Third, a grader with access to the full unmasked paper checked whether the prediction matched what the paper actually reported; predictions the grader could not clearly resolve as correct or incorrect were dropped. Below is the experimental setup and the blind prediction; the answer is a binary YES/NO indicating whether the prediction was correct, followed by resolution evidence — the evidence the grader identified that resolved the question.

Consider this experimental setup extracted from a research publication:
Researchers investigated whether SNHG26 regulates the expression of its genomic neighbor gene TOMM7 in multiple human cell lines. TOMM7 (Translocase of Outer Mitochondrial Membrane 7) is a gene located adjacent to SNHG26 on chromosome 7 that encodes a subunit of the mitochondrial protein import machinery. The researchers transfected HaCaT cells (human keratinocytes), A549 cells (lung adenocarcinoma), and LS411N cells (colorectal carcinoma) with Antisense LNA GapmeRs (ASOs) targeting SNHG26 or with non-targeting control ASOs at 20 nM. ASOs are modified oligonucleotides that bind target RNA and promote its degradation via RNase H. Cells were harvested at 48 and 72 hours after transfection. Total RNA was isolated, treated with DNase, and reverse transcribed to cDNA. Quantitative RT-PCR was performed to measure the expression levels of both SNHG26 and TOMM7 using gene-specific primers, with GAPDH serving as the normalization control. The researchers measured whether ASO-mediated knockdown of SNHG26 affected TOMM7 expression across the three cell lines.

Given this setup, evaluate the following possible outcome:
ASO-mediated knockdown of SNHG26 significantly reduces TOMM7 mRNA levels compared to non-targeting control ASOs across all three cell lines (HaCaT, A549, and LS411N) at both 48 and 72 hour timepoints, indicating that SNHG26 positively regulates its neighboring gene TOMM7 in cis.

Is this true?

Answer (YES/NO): NO